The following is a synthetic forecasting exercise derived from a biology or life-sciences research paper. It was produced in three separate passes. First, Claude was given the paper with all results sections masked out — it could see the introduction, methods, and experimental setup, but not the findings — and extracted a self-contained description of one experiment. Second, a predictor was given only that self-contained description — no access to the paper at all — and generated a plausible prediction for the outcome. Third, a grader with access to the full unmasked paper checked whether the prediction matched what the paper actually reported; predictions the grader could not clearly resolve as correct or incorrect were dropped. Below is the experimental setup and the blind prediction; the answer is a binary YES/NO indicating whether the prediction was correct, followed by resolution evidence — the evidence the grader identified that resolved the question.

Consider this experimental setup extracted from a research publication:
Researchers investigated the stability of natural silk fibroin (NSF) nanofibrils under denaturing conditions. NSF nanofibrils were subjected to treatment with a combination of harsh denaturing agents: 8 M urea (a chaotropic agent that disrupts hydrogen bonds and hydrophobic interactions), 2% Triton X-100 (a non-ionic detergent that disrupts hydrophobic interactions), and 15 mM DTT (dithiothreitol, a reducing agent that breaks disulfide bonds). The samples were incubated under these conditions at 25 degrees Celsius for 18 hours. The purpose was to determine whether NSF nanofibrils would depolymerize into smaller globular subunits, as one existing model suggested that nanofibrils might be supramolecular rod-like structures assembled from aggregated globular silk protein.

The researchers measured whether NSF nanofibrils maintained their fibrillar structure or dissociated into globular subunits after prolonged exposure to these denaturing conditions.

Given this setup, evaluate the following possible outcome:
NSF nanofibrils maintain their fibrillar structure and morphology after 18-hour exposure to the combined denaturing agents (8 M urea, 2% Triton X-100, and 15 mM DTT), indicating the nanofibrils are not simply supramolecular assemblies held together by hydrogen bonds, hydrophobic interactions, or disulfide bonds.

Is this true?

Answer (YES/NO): YES